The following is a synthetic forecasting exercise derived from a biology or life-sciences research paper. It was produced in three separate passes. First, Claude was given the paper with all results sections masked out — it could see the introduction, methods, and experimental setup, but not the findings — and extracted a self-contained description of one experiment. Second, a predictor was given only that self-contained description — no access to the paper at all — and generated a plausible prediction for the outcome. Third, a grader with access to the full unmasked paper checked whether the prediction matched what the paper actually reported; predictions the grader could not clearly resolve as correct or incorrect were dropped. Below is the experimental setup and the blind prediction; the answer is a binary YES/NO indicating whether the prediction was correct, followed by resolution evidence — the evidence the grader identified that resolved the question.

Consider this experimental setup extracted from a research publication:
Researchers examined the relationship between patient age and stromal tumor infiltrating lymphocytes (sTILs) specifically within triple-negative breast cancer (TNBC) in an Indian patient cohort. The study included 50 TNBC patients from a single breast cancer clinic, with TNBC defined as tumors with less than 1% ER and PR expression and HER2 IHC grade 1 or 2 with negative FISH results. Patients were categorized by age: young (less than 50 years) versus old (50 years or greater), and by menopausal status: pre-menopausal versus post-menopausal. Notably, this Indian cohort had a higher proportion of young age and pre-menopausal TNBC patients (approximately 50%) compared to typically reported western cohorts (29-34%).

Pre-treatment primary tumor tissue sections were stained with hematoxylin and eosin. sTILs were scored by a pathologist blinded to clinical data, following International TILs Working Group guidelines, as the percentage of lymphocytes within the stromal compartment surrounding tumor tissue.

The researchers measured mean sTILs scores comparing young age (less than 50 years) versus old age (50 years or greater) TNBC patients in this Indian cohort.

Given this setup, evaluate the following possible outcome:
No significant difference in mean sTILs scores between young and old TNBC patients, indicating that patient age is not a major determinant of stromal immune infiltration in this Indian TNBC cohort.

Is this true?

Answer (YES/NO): NO